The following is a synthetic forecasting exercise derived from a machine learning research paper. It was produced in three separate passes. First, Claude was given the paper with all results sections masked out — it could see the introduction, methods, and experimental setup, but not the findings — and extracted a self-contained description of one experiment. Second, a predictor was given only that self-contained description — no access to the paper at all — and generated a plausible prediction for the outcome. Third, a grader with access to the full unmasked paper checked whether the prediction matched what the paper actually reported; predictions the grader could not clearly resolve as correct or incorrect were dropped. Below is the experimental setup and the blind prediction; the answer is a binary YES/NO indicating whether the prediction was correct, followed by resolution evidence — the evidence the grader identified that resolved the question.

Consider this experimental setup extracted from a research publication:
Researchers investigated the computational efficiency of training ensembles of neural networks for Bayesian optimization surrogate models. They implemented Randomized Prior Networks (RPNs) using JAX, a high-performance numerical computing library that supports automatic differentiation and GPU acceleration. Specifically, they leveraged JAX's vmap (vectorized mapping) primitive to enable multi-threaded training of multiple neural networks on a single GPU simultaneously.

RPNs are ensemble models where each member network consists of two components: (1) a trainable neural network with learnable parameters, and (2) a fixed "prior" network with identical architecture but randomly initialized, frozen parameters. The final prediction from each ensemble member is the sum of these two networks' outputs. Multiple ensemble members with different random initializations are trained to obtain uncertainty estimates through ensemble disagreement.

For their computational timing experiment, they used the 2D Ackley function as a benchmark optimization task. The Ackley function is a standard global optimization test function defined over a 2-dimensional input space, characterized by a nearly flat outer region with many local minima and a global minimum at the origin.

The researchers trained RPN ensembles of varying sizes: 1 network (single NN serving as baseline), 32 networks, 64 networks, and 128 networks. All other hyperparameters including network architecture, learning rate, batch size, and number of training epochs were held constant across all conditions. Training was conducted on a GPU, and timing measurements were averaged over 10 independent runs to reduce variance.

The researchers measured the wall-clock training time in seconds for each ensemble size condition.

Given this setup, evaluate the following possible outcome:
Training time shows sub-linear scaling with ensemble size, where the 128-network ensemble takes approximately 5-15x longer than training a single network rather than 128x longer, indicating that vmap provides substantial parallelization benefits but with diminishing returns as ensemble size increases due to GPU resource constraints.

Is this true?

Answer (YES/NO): NO